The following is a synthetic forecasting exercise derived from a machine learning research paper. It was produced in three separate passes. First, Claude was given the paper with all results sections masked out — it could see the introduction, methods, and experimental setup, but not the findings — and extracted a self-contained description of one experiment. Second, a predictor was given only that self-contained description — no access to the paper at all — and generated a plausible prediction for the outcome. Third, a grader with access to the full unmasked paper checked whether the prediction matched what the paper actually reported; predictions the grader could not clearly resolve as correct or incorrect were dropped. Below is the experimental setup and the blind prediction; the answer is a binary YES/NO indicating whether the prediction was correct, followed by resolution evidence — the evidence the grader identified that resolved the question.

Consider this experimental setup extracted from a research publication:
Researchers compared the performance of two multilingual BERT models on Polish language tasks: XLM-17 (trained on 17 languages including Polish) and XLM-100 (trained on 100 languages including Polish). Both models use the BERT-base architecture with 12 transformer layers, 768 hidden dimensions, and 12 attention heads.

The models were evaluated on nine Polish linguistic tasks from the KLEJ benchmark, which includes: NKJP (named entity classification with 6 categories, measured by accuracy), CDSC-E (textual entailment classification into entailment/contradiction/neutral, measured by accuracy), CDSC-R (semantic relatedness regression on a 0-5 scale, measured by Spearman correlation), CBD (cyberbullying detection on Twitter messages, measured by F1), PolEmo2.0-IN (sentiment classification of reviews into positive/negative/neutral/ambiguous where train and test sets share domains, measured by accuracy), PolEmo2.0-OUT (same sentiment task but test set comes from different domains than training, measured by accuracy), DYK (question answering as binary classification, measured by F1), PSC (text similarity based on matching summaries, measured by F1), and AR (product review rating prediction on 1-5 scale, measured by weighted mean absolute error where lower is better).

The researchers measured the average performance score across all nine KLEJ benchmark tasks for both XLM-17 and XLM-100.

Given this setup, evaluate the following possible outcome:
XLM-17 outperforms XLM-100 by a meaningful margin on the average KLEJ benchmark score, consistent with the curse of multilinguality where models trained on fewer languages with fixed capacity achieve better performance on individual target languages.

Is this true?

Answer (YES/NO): NO